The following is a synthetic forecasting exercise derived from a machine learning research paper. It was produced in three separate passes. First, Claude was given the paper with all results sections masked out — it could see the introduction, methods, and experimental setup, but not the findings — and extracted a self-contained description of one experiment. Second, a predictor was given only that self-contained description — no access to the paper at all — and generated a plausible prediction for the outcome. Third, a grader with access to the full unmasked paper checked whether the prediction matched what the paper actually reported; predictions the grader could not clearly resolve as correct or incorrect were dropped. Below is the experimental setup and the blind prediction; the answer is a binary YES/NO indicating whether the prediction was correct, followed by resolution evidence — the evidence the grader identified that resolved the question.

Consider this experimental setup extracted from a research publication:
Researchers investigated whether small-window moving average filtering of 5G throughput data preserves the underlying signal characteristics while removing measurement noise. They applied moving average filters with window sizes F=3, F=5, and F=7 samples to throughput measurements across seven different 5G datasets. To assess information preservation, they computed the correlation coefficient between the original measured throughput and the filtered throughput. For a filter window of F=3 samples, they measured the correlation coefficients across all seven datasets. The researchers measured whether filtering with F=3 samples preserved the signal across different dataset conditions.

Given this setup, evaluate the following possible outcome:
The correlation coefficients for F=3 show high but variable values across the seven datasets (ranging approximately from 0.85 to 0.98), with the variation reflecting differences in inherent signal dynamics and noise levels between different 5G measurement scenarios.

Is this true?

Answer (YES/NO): NO